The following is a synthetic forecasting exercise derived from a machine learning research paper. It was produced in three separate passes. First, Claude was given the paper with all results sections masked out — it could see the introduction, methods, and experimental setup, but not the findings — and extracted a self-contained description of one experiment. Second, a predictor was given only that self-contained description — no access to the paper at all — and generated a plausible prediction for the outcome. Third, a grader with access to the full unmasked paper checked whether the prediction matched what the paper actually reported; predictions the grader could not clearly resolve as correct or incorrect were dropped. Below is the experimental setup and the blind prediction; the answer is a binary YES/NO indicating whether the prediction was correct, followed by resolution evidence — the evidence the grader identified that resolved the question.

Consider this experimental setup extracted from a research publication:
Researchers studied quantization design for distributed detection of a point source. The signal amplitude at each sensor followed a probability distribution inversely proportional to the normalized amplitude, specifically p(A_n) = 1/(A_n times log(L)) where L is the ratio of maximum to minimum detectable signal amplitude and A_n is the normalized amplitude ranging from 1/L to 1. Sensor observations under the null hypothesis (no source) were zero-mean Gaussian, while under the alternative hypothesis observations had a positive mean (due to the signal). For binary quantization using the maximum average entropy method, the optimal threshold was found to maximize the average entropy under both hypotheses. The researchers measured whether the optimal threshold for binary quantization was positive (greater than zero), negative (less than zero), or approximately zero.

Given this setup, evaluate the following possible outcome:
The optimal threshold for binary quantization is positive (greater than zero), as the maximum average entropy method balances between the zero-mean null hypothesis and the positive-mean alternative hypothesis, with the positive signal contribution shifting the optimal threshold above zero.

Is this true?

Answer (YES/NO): YES